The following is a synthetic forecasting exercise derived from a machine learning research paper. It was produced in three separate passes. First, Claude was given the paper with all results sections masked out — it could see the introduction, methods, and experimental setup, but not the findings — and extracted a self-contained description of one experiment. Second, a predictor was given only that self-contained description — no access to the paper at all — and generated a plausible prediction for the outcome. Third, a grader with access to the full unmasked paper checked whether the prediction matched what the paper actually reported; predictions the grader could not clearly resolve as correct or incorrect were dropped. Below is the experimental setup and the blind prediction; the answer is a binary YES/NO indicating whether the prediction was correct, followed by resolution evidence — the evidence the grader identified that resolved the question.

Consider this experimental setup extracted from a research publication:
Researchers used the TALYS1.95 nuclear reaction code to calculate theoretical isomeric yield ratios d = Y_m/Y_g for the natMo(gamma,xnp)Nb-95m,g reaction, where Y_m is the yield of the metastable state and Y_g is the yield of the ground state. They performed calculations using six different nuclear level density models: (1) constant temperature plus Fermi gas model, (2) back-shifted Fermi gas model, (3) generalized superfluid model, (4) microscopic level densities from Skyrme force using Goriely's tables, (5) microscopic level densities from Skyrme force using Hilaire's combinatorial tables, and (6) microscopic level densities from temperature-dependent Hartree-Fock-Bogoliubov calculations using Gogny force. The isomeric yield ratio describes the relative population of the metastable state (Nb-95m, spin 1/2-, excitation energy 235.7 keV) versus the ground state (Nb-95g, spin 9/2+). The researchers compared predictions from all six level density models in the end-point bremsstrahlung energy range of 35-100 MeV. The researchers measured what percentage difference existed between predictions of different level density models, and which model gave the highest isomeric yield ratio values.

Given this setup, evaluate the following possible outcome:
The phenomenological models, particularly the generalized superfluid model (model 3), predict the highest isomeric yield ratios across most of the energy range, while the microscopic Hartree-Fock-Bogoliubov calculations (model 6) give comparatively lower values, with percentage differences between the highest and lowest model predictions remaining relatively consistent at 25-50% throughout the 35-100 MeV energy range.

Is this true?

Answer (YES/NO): NO